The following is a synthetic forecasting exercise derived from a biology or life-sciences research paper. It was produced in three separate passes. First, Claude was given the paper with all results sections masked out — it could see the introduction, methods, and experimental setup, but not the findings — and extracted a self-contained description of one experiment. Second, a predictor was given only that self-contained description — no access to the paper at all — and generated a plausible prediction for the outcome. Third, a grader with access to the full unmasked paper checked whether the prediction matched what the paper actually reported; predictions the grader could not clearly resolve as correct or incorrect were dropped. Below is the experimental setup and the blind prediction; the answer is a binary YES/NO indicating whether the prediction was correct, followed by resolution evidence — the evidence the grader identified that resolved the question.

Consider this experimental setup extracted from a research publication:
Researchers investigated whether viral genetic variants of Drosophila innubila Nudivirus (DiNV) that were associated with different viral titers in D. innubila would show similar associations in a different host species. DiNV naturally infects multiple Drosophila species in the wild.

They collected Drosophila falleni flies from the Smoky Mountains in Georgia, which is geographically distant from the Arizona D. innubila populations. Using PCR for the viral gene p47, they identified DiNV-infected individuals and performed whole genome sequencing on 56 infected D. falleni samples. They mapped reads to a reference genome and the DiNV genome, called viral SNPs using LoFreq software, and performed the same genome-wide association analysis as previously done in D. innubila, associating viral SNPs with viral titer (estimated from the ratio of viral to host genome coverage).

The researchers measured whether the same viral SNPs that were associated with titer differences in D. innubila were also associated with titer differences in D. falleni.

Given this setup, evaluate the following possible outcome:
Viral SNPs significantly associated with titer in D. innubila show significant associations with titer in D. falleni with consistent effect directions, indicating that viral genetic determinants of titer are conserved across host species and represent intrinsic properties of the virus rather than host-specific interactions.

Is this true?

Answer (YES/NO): YES